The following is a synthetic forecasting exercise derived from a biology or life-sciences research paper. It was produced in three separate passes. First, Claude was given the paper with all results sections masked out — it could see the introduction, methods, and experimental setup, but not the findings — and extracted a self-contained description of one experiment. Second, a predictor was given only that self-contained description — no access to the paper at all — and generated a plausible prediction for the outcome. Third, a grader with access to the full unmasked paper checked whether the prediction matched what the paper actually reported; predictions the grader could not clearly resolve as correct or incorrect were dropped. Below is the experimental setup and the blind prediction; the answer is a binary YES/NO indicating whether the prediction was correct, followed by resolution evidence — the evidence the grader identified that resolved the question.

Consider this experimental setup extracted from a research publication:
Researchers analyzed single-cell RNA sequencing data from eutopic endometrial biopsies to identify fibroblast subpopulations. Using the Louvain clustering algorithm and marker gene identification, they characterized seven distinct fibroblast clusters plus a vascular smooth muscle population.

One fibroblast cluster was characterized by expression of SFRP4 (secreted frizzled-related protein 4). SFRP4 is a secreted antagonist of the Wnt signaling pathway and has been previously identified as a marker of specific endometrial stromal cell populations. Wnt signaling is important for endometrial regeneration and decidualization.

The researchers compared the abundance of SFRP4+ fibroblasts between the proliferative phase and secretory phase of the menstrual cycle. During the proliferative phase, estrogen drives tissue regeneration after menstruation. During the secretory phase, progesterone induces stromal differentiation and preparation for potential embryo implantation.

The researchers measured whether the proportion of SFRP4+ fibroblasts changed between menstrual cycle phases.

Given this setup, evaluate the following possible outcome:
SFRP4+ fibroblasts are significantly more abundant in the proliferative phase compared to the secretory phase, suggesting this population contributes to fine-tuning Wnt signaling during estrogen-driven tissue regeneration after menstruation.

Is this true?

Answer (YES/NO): YES